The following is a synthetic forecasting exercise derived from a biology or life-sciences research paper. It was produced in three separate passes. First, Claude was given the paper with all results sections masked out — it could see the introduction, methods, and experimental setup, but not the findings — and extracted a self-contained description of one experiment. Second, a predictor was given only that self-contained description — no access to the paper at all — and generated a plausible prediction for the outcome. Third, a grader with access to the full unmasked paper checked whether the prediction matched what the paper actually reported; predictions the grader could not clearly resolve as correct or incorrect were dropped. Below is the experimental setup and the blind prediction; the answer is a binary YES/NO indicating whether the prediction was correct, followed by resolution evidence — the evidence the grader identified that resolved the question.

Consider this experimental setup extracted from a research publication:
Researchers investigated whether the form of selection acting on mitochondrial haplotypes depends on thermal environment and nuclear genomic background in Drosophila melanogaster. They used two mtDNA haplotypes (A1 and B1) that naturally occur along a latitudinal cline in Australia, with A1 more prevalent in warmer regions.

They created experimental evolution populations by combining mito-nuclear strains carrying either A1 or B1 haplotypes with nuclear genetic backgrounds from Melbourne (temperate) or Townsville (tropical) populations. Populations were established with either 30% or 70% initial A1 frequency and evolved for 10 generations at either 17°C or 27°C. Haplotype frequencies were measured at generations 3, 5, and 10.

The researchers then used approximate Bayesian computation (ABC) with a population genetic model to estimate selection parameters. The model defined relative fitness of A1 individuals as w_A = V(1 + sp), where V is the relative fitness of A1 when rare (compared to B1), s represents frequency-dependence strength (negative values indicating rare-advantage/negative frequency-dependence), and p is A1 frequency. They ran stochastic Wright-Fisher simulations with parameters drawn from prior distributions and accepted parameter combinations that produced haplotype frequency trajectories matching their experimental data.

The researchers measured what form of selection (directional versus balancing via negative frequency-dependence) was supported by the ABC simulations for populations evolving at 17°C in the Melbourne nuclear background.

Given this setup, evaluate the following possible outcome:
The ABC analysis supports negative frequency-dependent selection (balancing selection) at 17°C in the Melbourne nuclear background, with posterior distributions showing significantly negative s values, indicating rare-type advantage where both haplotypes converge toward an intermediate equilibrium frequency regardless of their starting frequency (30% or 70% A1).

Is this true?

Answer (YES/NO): NO